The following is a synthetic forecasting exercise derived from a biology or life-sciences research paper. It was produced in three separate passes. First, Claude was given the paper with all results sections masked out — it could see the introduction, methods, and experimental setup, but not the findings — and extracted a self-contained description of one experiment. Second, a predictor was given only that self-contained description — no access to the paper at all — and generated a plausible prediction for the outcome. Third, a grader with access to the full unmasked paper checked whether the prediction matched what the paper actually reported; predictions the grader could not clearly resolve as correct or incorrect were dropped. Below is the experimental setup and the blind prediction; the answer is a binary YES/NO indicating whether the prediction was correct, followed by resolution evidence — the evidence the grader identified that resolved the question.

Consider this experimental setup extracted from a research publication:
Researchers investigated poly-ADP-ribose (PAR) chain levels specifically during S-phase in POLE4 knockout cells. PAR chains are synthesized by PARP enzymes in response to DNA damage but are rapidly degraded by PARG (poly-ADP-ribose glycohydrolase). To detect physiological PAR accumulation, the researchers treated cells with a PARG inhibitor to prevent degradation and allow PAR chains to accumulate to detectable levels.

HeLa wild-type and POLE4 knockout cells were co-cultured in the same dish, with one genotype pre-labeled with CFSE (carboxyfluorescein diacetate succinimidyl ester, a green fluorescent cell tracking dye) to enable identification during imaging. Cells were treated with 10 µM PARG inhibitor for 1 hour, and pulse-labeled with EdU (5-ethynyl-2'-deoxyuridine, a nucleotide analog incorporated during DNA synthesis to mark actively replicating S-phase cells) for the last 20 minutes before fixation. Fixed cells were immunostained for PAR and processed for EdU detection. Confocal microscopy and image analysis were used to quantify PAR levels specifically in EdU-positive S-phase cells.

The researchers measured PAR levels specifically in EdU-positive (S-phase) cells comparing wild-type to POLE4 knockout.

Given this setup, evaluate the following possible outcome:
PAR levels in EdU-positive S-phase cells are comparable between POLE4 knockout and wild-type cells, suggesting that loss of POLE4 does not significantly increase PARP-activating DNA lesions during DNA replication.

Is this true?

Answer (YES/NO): YES